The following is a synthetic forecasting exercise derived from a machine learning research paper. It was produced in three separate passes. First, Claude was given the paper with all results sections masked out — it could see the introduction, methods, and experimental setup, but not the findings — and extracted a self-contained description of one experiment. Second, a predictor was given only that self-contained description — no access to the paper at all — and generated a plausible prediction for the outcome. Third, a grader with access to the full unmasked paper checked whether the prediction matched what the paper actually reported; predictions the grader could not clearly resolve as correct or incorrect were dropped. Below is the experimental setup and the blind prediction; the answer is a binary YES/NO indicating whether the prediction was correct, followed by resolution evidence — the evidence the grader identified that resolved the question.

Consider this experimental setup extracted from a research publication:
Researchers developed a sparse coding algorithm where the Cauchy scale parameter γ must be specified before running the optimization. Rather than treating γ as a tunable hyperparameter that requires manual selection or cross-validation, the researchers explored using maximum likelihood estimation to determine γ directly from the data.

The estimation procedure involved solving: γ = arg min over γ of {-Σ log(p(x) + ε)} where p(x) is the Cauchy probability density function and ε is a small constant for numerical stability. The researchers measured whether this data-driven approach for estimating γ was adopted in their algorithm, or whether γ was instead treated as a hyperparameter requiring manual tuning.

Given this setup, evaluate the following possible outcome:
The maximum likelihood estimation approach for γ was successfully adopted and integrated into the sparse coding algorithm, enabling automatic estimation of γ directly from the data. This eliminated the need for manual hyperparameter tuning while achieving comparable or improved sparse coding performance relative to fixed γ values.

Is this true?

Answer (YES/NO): YES